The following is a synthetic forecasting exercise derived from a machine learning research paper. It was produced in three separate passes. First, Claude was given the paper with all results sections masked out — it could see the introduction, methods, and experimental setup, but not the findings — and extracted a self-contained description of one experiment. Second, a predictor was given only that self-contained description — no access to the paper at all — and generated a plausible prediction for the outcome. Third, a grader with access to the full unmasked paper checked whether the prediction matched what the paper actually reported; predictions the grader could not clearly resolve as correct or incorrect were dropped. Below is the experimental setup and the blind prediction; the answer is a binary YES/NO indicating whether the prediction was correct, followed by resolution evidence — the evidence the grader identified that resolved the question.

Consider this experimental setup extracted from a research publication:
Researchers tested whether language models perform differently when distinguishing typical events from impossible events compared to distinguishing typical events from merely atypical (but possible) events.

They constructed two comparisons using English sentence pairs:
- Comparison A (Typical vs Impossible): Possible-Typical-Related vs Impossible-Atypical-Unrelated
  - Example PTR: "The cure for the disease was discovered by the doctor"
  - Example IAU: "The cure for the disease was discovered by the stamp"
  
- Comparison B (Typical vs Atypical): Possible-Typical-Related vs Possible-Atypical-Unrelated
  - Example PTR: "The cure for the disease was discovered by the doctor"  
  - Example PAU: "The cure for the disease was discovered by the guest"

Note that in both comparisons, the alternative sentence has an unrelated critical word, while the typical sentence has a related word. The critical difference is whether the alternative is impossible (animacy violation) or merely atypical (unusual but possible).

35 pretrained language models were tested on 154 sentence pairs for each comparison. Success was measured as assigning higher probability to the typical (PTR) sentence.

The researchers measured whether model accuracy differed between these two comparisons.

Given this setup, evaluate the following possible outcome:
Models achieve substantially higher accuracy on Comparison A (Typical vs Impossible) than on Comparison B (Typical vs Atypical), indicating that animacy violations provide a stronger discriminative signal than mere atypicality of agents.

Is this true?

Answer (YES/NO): YES